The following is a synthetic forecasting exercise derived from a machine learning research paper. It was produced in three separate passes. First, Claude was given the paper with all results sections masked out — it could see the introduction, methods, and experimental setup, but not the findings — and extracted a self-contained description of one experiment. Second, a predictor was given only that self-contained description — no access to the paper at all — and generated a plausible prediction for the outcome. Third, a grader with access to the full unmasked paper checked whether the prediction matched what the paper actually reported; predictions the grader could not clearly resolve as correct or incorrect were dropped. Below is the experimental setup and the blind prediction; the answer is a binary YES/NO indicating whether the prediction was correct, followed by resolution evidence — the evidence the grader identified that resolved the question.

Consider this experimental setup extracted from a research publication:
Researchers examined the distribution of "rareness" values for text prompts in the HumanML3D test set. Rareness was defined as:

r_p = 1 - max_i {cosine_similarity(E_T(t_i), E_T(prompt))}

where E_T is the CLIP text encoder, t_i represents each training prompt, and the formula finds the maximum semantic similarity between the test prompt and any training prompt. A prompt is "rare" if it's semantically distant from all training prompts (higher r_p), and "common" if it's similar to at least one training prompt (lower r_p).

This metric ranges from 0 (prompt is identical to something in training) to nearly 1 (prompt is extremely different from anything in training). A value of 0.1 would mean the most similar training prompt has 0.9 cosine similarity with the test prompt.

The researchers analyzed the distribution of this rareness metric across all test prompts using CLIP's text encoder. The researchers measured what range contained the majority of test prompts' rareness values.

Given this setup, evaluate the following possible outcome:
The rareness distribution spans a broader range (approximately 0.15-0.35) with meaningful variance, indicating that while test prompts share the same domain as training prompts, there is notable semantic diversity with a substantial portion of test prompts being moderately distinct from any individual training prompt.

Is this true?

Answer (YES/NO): NO